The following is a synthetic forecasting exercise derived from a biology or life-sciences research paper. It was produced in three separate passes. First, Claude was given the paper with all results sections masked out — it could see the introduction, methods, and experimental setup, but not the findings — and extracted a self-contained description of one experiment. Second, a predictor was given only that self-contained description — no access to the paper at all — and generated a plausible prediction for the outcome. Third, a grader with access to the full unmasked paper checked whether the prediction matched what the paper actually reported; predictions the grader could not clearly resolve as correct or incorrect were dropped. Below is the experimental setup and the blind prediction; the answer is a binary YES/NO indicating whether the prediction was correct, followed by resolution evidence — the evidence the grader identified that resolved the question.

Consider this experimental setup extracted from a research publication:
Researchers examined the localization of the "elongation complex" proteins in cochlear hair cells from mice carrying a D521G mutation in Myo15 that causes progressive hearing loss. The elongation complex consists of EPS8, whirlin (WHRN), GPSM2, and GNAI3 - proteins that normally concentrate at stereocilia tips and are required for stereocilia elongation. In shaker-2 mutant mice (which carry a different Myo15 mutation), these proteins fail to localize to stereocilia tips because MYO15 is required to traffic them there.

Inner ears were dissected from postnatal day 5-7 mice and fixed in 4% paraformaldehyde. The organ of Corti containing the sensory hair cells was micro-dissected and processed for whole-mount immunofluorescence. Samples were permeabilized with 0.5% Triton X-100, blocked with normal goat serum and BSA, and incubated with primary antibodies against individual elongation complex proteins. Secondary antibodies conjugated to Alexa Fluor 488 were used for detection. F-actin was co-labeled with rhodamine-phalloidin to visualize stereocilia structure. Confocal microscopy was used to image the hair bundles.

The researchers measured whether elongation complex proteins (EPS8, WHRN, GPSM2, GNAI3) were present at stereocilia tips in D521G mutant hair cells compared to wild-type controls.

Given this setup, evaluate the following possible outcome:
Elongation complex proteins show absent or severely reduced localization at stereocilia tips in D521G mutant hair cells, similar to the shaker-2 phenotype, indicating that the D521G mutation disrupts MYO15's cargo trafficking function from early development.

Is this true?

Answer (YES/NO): NO